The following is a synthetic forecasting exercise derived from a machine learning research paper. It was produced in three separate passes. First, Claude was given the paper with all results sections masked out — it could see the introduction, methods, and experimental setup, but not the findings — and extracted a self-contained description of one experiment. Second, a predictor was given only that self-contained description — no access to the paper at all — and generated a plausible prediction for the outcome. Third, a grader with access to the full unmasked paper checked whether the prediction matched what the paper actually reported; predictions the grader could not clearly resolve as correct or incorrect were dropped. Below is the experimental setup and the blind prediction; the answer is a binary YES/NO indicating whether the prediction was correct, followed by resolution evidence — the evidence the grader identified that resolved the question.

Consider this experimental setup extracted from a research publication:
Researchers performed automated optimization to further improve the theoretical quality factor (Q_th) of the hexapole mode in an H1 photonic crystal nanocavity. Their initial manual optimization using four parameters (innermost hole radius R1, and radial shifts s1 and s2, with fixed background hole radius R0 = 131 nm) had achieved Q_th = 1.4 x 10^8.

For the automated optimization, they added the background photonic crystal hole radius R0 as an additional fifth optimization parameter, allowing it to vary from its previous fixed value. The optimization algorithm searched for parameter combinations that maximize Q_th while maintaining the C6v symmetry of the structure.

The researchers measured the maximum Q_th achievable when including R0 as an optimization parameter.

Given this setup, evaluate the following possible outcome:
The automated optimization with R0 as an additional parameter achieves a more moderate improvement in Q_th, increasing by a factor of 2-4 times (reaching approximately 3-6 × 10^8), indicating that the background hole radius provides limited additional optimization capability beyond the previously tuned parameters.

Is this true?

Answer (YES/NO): YES